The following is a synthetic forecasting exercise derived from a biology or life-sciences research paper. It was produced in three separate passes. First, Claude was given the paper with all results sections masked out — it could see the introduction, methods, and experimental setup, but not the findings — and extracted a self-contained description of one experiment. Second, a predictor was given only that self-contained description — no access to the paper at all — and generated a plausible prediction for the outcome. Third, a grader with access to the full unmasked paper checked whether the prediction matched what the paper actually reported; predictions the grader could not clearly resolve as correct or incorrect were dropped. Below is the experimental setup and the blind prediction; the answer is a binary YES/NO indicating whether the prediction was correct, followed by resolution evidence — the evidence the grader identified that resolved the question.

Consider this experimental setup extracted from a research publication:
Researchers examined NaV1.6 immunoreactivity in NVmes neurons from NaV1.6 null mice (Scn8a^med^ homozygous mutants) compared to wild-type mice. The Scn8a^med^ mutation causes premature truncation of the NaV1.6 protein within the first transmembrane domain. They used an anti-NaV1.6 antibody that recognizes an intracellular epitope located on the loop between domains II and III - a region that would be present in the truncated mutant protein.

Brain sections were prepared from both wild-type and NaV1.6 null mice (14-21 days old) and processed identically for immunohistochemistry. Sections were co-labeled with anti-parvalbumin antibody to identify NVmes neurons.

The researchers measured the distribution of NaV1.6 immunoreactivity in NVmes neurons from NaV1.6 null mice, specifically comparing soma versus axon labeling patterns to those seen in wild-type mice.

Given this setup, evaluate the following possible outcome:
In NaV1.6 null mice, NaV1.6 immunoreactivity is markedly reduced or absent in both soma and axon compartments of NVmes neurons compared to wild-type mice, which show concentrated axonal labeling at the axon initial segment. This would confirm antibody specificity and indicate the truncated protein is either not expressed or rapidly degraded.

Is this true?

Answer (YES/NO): NO